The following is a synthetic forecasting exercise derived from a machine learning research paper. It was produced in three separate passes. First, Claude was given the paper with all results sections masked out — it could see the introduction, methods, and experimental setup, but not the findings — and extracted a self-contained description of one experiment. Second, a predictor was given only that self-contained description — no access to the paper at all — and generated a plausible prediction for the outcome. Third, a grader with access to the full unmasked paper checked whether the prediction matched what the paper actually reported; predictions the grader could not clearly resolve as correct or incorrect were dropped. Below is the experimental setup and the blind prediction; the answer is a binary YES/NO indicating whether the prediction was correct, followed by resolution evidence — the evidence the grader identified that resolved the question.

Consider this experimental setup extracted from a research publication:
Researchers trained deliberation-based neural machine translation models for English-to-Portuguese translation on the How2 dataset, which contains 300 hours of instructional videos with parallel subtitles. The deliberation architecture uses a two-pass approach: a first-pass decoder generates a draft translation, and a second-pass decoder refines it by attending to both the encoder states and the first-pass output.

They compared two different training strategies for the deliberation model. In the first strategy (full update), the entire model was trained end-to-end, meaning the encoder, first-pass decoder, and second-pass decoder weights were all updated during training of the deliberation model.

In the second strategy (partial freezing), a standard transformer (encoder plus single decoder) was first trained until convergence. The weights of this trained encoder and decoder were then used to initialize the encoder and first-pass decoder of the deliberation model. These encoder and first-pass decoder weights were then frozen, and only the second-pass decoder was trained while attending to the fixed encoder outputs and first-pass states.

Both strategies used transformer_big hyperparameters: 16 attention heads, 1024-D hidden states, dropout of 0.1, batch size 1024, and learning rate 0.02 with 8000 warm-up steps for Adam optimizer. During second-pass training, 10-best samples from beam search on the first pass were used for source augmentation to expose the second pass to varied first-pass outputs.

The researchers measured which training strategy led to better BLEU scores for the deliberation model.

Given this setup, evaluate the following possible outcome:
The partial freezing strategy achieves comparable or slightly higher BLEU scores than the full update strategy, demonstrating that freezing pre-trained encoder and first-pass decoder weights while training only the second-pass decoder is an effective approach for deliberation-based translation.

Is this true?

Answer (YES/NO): YES